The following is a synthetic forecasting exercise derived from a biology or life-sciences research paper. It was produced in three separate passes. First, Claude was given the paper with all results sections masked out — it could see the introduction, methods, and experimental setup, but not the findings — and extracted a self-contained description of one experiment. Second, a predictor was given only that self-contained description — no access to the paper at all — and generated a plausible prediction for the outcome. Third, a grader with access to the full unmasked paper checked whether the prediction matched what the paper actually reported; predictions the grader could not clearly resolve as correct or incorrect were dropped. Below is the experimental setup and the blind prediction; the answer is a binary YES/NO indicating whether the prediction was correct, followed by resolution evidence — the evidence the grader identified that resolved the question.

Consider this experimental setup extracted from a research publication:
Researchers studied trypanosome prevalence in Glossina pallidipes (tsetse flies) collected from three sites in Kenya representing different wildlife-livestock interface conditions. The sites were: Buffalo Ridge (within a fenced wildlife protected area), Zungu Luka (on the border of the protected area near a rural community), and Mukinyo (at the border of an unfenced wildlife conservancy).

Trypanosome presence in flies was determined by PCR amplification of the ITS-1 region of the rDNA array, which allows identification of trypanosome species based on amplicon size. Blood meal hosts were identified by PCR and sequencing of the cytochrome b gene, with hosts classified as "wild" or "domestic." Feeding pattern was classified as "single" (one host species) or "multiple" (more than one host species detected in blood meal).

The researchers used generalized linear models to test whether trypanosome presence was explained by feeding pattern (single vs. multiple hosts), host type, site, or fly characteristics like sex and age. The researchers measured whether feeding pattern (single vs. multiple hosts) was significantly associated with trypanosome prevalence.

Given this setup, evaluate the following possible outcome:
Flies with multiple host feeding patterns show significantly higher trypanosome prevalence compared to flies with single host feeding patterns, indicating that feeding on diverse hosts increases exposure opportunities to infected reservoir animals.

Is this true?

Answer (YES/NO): YES